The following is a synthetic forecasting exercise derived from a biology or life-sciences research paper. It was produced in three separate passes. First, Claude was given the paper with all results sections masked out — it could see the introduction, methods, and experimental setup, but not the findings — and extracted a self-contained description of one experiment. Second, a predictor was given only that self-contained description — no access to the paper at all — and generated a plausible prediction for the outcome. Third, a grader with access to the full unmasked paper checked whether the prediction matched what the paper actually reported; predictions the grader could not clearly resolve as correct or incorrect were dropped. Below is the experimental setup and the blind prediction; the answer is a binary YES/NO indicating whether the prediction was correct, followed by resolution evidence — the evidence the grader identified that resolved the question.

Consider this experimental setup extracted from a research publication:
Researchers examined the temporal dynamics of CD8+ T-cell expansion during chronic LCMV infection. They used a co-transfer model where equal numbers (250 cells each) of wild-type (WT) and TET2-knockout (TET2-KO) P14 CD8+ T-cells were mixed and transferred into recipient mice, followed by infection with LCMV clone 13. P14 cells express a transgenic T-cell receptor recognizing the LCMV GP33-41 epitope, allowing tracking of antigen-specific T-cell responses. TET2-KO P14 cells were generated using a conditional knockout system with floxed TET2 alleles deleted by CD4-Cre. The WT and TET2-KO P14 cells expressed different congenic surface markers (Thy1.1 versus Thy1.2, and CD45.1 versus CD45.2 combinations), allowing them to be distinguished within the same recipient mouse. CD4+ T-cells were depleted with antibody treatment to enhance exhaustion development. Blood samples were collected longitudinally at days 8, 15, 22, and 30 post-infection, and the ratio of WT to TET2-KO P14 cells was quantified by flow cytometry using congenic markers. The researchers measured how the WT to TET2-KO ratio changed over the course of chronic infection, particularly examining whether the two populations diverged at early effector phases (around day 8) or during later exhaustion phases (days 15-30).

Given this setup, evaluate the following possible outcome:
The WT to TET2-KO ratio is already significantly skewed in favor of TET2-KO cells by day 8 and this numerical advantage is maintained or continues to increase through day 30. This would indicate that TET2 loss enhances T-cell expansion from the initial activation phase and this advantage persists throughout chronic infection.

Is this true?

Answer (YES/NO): NO